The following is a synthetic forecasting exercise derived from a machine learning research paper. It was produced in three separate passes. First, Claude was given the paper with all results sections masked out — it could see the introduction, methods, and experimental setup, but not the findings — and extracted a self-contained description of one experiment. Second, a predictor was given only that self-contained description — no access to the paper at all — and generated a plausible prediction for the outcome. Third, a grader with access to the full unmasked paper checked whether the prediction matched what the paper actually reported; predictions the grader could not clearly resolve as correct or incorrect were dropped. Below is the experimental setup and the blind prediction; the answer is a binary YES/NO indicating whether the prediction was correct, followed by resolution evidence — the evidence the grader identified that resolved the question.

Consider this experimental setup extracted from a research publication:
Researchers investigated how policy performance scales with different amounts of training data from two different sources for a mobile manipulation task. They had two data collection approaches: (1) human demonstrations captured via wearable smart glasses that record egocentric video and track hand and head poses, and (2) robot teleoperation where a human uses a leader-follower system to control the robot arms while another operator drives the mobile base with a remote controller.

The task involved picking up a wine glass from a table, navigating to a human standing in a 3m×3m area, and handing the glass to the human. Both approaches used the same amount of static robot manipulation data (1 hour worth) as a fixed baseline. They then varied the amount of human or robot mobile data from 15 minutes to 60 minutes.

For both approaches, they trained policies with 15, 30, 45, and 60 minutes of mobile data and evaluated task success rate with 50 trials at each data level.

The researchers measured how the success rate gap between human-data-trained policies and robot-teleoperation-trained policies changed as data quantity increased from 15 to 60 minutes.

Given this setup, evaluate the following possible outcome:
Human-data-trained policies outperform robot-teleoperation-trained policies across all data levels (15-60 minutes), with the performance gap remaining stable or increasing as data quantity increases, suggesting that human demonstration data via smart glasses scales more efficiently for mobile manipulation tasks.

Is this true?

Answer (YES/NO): YES